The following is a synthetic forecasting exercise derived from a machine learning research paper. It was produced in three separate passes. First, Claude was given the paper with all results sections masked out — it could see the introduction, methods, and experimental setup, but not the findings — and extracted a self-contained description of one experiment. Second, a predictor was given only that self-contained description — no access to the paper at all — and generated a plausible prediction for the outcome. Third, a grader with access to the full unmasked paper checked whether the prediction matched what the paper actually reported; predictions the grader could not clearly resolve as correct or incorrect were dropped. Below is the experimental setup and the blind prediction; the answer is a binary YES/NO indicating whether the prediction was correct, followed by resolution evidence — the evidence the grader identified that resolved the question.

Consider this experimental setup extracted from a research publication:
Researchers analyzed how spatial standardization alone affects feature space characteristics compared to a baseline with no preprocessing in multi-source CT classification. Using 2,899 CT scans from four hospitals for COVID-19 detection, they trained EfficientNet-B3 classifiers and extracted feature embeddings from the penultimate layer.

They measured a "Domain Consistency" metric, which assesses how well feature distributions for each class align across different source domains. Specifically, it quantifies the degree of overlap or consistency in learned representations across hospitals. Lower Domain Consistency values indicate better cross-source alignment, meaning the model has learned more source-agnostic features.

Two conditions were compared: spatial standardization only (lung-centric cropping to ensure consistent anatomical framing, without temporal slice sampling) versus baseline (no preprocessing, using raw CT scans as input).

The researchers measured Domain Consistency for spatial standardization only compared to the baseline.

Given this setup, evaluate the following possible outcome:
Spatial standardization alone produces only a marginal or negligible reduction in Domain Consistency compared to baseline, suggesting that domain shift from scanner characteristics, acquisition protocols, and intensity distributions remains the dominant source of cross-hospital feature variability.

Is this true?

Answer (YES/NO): NO